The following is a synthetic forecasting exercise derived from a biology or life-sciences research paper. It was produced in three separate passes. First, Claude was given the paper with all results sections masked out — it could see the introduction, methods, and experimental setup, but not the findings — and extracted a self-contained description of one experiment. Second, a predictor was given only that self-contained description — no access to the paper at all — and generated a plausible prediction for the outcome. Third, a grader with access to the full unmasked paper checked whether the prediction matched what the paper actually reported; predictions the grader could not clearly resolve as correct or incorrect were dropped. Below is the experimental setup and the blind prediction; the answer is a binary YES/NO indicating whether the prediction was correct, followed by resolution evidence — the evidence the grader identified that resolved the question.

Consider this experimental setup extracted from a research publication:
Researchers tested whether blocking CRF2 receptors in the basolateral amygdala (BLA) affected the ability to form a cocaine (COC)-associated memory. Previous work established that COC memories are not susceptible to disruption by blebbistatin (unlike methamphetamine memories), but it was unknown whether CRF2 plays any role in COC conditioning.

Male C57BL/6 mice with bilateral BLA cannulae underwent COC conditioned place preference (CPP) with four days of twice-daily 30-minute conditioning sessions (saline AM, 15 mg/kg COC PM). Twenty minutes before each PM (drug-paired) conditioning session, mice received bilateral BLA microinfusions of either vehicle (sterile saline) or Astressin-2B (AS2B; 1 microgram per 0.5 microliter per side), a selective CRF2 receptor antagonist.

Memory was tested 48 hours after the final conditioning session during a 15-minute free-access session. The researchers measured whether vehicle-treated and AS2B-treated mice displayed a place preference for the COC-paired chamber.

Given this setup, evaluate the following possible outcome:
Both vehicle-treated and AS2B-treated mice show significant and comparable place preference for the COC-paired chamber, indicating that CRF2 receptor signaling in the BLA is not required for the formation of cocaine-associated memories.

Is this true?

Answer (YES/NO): YES